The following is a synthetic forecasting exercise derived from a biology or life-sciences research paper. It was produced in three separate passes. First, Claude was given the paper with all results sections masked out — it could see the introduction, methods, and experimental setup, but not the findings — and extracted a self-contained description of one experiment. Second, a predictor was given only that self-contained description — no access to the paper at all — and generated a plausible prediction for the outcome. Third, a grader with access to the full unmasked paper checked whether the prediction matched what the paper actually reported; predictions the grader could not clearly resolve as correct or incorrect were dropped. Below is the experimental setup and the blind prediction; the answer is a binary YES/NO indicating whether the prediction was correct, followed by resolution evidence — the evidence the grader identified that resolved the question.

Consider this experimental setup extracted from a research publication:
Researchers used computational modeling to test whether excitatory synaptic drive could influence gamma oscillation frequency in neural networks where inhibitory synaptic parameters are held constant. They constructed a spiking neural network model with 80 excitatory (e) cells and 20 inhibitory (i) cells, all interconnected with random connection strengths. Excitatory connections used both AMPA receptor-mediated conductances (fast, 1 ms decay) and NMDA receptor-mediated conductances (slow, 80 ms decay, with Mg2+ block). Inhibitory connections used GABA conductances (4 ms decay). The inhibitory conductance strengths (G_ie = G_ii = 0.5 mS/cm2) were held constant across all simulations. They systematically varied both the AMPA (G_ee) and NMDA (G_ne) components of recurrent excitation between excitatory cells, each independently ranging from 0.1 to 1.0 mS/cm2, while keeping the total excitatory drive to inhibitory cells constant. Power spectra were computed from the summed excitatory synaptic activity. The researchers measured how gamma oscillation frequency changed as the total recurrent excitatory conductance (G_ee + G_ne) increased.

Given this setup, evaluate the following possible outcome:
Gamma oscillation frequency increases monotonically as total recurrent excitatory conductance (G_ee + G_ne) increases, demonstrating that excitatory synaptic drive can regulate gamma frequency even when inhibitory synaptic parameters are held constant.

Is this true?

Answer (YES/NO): YES